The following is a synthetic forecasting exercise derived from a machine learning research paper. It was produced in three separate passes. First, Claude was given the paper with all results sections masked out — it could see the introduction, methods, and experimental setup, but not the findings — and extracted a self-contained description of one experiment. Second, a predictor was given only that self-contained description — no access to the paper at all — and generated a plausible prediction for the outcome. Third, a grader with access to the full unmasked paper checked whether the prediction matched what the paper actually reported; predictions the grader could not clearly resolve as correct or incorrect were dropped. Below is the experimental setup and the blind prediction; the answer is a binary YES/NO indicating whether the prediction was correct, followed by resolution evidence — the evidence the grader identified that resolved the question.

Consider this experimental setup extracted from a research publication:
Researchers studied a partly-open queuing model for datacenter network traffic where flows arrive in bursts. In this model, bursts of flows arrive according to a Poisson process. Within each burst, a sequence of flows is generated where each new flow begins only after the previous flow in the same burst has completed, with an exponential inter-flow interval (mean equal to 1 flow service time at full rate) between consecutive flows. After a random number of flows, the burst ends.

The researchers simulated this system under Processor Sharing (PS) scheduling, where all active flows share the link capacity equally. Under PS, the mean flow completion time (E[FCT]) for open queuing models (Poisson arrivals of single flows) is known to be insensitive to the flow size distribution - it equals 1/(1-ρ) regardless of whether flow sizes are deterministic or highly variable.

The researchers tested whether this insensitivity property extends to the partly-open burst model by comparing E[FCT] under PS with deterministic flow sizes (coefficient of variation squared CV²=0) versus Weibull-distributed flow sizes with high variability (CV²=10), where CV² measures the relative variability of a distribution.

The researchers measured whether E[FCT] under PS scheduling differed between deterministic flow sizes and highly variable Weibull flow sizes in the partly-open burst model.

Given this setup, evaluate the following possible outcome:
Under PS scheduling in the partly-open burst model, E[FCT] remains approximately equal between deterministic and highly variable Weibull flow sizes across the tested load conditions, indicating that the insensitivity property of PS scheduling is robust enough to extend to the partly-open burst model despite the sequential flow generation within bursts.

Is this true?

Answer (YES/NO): YES